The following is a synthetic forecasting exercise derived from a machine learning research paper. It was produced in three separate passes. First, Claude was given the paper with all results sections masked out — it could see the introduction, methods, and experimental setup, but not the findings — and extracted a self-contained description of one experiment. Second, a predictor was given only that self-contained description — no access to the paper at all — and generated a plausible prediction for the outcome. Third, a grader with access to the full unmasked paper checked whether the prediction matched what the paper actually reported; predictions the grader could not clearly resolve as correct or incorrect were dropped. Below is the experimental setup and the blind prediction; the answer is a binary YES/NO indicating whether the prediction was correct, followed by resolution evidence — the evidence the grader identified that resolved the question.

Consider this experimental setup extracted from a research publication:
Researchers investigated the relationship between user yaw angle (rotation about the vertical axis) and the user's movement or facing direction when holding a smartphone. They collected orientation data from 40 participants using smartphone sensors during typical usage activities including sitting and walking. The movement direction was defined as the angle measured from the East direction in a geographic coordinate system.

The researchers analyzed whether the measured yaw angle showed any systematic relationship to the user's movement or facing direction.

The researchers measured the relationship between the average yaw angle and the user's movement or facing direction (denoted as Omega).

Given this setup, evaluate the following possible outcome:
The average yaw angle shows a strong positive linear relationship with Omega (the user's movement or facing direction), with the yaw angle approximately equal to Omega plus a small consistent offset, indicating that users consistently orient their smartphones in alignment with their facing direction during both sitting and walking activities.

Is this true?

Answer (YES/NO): NO